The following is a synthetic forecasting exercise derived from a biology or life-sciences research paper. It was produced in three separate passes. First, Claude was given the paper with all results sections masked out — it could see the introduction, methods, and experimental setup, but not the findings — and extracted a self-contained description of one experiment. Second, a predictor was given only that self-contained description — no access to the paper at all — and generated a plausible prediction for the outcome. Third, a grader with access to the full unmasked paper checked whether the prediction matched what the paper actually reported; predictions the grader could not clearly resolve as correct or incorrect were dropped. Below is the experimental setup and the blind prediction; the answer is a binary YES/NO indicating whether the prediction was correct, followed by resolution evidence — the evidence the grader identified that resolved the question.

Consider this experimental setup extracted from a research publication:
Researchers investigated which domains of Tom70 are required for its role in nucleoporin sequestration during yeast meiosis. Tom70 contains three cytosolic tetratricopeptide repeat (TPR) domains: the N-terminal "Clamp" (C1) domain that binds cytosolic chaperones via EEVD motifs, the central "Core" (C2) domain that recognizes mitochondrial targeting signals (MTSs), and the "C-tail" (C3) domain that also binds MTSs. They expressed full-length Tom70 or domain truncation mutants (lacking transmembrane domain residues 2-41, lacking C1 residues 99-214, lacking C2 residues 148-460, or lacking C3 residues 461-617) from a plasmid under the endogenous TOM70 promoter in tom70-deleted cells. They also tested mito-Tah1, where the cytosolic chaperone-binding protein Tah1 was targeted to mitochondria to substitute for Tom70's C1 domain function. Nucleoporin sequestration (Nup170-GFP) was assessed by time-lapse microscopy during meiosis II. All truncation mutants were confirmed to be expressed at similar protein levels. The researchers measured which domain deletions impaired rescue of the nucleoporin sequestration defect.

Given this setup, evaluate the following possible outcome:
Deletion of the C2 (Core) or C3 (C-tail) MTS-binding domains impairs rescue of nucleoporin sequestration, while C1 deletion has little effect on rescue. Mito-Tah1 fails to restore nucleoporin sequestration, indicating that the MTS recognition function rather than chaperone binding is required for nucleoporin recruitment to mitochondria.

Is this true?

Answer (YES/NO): NO